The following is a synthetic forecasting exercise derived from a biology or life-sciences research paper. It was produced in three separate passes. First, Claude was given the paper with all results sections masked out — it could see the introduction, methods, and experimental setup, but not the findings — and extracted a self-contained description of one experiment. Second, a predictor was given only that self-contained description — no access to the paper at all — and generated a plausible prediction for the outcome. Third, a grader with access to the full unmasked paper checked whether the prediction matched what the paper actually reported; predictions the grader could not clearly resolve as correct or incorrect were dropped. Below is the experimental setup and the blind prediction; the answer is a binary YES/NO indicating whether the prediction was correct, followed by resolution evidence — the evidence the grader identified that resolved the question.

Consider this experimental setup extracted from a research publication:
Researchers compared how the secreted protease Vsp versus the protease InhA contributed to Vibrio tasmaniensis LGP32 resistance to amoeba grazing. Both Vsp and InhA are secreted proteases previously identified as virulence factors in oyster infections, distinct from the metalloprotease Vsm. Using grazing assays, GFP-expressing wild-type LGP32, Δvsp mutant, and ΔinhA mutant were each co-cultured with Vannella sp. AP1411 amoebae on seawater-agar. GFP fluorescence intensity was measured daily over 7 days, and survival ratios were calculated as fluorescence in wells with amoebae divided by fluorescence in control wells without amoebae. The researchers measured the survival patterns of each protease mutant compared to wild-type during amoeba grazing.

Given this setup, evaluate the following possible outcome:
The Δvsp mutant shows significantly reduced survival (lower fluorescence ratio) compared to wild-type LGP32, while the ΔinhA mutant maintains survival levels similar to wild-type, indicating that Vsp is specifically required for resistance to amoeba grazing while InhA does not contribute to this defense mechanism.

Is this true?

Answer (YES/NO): NO